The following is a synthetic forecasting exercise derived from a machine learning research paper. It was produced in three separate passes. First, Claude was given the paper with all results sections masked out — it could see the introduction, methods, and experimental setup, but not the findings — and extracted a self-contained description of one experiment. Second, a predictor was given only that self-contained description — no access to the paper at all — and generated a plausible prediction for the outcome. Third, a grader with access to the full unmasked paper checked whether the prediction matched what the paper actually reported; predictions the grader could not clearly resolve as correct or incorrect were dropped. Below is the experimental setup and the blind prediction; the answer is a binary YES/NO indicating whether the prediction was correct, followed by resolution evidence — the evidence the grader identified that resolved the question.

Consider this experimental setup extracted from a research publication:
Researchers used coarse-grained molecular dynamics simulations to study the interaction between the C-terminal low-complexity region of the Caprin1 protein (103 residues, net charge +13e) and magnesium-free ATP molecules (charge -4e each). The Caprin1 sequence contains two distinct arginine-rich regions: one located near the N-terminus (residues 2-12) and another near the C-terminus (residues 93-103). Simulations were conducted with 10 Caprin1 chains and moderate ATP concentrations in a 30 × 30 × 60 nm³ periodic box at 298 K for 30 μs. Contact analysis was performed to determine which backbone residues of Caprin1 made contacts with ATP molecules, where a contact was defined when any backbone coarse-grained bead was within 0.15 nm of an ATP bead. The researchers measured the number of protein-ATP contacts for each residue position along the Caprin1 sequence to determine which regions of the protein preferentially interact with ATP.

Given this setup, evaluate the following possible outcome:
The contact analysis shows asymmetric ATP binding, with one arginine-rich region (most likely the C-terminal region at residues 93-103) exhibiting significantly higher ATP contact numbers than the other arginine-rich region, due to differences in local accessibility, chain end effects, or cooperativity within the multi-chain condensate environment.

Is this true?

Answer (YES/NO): NO